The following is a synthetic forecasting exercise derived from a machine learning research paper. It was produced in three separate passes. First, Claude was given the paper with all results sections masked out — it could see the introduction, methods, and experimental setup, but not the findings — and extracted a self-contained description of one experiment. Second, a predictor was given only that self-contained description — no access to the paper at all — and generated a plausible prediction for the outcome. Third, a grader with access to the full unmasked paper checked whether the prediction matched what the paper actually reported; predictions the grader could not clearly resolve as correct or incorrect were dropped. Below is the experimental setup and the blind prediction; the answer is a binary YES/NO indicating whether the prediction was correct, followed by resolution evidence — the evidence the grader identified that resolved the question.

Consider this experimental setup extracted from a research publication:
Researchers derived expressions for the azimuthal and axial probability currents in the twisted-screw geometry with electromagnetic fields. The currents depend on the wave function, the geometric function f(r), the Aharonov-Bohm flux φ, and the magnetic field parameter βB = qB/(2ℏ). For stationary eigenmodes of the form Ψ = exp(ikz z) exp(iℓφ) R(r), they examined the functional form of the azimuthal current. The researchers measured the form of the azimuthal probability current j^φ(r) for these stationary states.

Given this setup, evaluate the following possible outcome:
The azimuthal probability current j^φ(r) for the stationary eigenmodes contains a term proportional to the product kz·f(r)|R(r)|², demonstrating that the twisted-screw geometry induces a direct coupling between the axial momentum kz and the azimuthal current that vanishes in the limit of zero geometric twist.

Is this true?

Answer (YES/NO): NO